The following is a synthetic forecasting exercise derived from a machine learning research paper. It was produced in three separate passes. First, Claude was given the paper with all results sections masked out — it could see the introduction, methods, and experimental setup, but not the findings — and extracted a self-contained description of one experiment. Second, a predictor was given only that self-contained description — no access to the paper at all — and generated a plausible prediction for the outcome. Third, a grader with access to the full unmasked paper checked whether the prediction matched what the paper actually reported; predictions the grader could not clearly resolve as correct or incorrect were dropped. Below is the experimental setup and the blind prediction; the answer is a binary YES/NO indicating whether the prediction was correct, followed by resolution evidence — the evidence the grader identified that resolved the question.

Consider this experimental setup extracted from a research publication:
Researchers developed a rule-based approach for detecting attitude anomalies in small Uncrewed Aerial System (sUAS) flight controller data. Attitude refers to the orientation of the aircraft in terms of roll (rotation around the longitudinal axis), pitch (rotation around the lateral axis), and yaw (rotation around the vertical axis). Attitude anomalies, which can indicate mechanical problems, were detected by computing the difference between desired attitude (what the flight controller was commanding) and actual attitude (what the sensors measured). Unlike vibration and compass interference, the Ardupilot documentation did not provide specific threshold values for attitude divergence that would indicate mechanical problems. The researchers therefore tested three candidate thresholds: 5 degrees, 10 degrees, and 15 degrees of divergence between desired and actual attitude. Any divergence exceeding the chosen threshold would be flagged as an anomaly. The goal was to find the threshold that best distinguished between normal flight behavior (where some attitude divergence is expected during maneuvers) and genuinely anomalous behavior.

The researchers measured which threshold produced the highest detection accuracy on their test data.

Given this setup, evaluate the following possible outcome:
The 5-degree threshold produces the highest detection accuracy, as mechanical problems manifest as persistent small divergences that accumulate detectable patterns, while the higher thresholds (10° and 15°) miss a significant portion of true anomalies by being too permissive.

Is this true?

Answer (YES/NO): NO